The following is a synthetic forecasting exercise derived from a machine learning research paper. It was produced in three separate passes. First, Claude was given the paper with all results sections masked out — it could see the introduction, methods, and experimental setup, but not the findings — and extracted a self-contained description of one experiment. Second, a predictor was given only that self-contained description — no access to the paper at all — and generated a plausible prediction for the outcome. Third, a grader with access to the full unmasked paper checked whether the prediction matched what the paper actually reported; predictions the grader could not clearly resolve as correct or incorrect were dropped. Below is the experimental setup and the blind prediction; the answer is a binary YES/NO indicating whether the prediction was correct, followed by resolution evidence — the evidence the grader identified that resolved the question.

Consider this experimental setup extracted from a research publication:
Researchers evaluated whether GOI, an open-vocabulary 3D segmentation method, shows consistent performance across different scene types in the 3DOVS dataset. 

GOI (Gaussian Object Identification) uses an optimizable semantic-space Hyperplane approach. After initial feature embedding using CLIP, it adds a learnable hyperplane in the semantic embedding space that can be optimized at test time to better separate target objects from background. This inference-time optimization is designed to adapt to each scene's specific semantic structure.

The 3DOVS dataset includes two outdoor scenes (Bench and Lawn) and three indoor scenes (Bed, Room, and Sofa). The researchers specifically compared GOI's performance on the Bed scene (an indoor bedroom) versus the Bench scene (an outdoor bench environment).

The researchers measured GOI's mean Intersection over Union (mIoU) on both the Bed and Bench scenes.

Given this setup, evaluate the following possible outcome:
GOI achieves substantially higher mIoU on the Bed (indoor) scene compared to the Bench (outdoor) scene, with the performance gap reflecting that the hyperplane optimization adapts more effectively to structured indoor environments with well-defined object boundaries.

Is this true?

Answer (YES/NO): YES